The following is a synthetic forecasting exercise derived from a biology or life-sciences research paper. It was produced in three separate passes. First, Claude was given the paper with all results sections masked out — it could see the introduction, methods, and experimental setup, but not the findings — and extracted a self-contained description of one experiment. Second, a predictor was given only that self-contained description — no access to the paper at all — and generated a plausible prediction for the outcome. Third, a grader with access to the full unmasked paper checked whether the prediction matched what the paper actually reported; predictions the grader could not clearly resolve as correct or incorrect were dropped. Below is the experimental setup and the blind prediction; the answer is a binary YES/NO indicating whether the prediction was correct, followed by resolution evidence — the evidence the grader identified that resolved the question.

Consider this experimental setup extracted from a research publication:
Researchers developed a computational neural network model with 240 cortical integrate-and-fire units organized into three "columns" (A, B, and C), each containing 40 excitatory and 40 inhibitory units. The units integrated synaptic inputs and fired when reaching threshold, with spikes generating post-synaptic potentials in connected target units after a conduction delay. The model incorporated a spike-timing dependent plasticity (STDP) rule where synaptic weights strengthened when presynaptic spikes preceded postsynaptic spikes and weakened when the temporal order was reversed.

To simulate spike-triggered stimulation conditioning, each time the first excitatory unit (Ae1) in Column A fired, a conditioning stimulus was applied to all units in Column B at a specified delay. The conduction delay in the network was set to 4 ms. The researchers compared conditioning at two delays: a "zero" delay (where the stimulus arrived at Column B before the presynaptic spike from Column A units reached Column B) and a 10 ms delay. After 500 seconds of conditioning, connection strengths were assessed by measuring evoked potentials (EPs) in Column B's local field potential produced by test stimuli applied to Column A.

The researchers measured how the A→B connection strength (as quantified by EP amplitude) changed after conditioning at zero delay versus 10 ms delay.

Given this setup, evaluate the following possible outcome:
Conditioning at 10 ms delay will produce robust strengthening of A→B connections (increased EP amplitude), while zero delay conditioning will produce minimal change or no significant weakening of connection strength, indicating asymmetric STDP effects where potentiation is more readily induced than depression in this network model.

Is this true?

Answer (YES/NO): NO